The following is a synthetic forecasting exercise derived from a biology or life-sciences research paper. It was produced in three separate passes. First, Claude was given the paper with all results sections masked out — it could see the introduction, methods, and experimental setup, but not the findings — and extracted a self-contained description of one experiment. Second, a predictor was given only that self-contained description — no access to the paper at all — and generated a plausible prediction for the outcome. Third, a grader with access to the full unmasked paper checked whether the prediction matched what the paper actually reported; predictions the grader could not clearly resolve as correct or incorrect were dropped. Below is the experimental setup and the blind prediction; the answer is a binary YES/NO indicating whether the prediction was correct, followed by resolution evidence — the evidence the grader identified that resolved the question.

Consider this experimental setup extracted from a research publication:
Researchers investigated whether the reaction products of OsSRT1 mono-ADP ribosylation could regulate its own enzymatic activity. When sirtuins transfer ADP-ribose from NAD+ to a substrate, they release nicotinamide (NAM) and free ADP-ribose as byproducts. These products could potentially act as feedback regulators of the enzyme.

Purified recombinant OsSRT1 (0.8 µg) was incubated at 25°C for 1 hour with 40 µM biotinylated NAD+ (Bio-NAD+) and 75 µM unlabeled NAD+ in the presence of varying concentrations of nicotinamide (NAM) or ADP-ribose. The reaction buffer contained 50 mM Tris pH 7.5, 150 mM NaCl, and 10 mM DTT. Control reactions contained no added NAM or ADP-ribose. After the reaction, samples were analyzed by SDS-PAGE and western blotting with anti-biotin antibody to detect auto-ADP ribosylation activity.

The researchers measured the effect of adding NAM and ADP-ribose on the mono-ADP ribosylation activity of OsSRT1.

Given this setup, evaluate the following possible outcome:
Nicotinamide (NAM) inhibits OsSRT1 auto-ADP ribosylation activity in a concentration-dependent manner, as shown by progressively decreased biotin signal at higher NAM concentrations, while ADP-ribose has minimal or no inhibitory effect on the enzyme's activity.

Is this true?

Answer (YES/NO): NO